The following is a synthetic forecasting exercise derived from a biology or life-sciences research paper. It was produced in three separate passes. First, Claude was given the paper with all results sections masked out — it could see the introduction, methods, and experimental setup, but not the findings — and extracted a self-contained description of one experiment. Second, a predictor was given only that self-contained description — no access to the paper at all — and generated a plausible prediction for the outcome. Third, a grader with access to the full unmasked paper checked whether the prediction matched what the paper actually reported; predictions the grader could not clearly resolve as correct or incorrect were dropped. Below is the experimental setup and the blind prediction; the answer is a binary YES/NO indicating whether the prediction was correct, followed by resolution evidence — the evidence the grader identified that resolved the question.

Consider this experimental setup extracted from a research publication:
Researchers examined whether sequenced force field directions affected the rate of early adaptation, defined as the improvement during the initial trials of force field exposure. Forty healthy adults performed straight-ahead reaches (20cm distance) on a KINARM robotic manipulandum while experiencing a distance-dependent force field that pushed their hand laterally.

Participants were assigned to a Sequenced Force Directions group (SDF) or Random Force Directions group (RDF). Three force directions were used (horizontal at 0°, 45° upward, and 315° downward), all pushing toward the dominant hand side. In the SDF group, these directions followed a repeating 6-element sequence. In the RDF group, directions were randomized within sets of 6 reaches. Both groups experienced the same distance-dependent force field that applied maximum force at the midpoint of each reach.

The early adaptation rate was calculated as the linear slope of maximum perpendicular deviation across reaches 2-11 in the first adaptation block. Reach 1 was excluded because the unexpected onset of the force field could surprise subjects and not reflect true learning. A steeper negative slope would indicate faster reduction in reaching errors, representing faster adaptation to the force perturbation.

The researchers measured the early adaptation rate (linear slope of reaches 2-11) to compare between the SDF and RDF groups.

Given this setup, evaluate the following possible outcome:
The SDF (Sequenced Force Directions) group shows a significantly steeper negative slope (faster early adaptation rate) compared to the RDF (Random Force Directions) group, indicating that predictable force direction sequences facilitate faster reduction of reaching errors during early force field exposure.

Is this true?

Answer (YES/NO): NO